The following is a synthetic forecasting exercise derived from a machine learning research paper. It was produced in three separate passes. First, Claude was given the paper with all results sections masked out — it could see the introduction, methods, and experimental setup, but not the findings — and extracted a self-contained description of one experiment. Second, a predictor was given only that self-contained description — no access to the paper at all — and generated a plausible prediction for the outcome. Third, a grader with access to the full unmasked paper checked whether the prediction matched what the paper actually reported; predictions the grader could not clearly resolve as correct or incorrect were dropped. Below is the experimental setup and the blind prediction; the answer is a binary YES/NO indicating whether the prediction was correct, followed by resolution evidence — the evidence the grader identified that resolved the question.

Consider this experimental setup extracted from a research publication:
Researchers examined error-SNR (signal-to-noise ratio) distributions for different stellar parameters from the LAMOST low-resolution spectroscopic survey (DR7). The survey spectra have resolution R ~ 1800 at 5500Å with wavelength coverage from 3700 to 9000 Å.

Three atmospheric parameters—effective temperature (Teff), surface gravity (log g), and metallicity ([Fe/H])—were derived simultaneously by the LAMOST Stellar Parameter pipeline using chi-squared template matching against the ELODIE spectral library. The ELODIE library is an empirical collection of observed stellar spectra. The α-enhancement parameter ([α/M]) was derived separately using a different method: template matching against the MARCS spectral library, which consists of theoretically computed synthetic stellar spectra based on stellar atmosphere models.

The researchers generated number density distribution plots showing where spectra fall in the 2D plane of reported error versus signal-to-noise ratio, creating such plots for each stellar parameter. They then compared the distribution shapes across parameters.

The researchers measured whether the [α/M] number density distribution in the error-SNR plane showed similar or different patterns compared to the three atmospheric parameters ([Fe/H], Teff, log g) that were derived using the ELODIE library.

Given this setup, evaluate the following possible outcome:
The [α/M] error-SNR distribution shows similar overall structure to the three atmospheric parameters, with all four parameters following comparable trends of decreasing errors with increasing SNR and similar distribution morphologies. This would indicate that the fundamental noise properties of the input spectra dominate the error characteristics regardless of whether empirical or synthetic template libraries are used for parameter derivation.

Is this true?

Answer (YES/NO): NO